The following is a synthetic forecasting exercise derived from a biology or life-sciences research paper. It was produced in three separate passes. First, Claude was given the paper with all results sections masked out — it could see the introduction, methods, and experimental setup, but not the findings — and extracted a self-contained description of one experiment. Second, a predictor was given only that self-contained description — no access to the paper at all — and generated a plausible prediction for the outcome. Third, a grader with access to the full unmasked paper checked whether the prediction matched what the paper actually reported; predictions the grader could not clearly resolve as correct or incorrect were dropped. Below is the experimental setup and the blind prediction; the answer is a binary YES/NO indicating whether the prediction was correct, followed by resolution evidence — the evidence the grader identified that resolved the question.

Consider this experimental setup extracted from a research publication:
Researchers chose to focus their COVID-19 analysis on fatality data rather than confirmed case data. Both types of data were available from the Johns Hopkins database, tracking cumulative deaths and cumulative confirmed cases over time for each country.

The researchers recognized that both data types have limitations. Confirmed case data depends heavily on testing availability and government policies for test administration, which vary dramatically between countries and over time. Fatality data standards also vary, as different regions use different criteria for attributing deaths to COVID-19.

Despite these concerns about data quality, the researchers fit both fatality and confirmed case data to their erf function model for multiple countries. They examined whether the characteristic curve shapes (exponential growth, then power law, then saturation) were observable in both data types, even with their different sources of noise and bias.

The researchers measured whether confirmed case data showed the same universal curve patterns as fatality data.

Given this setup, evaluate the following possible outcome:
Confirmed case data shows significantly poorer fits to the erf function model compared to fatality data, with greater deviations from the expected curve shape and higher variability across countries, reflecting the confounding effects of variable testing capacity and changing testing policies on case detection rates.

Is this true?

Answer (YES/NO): NO